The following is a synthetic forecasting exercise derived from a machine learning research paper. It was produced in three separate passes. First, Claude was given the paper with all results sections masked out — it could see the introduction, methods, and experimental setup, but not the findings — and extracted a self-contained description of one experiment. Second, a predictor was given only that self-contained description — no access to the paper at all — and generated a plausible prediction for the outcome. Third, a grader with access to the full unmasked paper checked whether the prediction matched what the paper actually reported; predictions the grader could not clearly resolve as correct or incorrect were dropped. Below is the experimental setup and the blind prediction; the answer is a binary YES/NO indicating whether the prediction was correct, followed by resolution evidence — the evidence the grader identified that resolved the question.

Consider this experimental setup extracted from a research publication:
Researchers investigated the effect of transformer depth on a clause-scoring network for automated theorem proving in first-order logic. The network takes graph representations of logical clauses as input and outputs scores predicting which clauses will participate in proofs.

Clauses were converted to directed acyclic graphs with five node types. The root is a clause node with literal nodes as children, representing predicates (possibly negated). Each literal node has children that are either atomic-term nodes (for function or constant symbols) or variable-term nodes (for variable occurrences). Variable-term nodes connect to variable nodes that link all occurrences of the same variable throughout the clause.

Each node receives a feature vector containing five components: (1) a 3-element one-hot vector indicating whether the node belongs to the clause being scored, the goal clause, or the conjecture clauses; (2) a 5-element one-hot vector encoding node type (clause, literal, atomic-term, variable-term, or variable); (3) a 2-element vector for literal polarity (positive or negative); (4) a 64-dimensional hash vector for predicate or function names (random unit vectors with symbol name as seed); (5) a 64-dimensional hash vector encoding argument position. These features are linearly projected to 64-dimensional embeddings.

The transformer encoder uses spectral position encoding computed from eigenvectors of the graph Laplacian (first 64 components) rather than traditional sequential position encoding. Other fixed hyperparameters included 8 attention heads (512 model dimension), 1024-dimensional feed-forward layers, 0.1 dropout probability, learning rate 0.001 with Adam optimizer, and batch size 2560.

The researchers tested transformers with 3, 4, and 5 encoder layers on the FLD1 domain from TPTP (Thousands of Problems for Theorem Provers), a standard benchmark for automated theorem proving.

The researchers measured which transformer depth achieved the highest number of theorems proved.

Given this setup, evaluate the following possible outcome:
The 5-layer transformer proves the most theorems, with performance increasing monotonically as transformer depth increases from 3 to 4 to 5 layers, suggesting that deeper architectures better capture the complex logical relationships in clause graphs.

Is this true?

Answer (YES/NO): NO